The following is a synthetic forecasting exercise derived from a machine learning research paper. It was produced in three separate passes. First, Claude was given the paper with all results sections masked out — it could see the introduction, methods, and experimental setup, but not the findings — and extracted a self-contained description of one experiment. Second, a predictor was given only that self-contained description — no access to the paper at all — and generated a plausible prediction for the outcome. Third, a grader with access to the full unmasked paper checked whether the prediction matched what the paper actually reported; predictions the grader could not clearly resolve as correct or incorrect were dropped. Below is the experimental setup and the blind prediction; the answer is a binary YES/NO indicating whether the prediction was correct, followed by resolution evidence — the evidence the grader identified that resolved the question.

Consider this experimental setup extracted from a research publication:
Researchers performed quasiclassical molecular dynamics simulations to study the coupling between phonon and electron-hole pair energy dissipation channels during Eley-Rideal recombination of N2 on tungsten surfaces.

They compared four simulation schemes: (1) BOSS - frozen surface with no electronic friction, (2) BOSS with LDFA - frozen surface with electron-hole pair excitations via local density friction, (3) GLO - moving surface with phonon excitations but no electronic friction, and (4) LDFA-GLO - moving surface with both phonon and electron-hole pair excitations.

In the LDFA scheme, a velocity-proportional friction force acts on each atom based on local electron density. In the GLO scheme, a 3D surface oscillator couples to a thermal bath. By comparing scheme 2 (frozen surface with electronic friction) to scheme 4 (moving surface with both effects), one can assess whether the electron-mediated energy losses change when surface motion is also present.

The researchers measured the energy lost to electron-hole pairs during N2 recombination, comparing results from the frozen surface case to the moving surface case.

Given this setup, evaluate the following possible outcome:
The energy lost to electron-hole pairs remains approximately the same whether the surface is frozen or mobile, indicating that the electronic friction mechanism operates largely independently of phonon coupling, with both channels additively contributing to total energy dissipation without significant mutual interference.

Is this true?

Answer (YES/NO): NO